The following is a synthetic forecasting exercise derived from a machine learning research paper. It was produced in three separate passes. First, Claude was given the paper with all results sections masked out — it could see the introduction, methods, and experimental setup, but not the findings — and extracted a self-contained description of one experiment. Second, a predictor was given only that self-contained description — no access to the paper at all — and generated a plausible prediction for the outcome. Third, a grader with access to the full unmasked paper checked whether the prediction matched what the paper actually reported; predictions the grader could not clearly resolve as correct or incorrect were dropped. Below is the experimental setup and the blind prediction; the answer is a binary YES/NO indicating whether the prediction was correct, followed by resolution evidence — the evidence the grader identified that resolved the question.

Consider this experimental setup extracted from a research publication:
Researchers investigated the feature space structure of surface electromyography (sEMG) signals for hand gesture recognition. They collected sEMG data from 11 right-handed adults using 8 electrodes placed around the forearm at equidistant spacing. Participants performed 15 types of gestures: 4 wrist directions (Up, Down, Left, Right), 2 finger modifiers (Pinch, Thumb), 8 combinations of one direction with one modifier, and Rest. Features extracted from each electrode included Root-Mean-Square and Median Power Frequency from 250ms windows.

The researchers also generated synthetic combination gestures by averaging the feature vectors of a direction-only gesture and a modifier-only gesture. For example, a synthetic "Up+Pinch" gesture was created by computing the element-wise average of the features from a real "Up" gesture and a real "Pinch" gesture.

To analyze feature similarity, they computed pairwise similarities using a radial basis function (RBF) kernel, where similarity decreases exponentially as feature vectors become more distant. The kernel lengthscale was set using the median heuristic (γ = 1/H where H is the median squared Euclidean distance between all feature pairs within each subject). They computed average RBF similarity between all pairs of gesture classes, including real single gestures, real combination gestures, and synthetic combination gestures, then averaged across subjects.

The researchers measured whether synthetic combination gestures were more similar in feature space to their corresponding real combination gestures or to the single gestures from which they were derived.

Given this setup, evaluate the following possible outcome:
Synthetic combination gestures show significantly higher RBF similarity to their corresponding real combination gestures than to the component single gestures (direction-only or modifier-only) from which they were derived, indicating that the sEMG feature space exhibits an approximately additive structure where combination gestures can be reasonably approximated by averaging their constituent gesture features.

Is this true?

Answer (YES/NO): NO